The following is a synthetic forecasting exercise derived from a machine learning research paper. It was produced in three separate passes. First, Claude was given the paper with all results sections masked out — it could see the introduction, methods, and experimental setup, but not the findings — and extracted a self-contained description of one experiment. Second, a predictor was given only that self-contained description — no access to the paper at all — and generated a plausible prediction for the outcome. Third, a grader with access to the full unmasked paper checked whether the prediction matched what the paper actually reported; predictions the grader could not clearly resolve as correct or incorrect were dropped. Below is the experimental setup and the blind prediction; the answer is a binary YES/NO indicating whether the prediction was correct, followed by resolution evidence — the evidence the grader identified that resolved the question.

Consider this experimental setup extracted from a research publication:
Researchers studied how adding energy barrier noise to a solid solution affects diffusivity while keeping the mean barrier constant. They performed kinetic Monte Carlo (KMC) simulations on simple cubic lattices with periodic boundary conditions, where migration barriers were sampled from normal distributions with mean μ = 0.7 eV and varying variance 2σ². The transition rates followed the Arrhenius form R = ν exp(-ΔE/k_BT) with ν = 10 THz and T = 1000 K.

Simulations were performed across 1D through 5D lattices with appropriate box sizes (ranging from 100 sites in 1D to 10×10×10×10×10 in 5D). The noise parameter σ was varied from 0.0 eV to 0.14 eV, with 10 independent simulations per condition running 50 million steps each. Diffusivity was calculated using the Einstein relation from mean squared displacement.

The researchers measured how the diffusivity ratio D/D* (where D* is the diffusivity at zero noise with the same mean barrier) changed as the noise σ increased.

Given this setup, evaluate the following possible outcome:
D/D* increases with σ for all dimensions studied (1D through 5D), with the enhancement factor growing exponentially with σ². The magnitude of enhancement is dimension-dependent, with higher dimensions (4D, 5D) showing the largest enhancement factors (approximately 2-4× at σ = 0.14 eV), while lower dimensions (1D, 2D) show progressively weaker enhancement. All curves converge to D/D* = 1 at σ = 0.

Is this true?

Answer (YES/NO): NO